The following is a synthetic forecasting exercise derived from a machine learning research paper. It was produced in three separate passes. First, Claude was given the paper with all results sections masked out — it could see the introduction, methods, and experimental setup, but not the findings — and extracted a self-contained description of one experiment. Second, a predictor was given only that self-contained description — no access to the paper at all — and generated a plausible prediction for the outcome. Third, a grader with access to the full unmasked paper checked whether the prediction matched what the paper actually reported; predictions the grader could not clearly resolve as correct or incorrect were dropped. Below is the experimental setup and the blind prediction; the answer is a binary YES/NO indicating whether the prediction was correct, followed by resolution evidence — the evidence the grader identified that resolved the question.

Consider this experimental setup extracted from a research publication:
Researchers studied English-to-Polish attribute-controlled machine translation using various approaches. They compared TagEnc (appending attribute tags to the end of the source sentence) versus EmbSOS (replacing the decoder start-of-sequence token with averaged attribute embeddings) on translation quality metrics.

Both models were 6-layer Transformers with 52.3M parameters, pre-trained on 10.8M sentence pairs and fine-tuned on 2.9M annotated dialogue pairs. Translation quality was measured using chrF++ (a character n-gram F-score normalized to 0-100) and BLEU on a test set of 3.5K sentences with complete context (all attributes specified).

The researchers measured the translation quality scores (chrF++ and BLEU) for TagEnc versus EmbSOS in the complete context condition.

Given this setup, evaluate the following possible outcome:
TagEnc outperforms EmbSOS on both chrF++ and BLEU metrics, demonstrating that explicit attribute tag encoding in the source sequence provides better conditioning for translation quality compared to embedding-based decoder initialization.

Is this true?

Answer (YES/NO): NO